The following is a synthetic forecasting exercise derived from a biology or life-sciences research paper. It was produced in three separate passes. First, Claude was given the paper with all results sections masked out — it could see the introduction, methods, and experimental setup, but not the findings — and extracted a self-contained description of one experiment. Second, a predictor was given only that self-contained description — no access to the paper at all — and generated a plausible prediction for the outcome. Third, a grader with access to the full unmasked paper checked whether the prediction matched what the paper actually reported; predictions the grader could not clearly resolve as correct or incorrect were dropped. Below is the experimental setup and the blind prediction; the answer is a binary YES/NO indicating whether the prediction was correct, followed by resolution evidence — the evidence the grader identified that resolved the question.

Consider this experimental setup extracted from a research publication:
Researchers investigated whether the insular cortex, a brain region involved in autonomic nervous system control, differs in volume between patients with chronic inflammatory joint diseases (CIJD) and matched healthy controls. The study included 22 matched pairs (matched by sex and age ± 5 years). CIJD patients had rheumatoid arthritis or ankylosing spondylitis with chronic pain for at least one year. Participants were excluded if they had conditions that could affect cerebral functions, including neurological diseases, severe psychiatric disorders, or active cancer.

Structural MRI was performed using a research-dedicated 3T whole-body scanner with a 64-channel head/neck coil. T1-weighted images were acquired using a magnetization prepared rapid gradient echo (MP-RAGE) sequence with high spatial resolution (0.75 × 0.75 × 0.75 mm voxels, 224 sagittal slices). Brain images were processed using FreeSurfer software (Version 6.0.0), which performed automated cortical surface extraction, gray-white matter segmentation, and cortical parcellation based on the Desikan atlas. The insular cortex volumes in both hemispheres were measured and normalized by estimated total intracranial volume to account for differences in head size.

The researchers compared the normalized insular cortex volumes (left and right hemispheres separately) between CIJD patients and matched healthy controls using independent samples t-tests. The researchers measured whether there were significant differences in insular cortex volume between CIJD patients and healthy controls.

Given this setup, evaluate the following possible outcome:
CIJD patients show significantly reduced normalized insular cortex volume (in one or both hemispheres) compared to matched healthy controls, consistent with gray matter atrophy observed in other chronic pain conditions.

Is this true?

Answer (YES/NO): NO